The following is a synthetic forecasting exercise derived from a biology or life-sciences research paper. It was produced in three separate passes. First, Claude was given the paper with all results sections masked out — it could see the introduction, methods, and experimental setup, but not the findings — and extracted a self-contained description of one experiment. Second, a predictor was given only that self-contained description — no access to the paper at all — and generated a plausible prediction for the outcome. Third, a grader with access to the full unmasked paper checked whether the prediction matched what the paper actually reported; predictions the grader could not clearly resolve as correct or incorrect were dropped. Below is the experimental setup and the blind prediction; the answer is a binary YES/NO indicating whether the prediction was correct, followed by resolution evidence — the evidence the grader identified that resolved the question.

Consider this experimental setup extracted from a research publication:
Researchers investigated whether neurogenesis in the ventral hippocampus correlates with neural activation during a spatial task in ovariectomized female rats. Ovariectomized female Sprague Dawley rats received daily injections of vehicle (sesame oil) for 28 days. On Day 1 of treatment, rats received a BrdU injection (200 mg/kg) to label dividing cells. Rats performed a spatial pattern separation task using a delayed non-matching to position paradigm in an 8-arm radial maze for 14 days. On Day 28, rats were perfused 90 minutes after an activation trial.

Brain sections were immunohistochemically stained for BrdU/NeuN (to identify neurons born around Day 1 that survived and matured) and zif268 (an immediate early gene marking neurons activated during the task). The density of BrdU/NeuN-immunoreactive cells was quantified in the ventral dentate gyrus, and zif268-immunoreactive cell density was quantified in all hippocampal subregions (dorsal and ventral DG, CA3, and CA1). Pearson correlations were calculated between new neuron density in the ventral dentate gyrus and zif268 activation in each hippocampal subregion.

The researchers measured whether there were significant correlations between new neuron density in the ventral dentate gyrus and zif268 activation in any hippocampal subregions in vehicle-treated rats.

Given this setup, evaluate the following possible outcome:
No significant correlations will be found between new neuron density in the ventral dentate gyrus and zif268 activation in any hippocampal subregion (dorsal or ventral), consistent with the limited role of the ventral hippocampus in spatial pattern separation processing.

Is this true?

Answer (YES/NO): YES